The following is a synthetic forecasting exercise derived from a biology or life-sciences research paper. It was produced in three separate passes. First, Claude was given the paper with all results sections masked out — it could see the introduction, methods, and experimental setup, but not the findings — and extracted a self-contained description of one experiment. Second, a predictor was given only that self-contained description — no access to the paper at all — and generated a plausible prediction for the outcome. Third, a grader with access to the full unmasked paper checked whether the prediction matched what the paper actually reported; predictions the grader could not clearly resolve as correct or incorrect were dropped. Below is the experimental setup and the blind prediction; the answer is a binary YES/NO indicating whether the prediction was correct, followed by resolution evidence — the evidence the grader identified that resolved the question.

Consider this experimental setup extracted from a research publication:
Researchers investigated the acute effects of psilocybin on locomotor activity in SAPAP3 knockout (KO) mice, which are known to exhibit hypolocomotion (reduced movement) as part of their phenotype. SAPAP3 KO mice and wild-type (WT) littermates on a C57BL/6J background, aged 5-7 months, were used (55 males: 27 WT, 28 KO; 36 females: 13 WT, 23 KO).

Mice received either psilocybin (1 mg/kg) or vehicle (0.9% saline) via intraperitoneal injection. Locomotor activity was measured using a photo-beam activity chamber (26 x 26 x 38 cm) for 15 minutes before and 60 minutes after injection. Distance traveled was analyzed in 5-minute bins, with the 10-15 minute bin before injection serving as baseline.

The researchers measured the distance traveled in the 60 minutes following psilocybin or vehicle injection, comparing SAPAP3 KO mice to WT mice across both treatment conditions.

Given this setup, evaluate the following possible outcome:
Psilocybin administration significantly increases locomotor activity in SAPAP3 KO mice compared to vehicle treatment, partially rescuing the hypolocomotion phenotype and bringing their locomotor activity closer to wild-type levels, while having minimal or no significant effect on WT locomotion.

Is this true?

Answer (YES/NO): NO